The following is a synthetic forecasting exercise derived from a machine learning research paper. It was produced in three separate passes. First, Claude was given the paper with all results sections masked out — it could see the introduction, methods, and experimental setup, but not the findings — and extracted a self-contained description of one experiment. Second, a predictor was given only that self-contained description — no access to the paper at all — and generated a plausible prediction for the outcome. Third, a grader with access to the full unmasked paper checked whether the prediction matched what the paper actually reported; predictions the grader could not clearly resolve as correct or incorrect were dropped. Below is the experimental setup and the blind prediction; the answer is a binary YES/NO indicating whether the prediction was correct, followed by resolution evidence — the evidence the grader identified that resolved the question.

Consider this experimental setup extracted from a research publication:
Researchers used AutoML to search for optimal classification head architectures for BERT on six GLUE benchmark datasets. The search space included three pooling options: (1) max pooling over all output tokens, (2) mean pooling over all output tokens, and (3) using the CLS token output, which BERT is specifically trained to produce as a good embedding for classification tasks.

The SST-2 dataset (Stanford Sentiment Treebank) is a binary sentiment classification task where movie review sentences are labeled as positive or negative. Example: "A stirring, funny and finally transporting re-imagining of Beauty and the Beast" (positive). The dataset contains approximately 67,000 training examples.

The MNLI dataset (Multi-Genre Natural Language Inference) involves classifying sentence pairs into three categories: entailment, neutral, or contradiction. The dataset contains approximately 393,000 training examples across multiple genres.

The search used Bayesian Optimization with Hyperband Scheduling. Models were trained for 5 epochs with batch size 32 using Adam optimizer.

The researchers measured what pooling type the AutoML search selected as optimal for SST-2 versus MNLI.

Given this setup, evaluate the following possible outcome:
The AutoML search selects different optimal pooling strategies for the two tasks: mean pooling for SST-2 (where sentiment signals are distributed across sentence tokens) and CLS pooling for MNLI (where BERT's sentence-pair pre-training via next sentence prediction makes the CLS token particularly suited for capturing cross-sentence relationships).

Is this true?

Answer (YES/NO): NO